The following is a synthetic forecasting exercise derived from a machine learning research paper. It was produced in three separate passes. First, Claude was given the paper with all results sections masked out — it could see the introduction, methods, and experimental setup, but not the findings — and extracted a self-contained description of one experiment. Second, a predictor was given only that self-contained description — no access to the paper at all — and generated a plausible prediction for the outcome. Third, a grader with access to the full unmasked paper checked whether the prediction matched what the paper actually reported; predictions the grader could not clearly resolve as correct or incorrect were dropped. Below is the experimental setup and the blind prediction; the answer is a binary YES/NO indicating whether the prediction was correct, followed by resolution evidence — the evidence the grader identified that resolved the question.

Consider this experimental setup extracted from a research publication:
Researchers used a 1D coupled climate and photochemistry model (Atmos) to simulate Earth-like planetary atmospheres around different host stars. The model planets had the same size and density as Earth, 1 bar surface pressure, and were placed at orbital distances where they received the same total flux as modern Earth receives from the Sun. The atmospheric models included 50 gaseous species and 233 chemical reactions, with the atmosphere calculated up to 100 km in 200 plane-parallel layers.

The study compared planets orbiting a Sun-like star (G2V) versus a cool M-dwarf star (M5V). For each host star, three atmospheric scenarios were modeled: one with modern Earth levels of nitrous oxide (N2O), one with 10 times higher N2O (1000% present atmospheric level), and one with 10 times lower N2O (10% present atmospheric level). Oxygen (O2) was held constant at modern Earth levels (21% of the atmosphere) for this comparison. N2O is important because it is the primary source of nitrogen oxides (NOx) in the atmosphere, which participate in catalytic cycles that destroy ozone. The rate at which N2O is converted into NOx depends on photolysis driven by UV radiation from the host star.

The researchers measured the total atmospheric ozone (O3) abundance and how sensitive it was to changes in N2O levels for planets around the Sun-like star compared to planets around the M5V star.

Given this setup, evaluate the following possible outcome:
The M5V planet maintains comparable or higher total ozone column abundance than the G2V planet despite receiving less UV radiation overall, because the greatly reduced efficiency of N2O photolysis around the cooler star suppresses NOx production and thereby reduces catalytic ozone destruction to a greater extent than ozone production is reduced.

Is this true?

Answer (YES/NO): NO